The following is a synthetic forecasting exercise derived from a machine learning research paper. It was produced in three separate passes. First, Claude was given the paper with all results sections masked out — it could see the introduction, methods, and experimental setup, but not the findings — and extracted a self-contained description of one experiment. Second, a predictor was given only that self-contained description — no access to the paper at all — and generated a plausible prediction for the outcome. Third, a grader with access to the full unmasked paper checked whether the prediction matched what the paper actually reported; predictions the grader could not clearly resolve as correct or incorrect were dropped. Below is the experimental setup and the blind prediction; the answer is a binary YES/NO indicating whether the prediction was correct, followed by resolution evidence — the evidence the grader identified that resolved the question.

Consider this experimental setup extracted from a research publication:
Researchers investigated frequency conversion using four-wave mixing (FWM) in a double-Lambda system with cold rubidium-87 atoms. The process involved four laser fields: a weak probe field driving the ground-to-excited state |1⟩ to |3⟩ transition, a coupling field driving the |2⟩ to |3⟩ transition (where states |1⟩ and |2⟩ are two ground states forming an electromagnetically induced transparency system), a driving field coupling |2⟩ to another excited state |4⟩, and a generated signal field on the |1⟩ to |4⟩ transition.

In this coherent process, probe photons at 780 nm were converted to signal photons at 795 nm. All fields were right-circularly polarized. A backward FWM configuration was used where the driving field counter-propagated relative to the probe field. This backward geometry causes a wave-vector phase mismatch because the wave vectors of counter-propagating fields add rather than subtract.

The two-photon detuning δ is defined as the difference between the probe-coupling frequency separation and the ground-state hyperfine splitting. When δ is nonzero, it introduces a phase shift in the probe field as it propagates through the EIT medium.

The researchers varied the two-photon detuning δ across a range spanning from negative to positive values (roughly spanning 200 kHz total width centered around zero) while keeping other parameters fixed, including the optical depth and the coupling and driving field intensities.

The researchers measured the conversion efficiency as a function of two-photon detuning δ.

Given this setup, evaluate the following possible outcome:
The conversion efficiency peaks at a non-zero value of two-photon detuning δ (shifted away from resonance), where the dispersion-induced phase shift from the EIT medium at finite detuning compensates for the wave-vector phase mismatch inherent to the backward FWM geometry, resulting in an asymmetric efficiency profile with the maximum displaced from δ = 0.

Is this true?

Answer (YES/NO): YES